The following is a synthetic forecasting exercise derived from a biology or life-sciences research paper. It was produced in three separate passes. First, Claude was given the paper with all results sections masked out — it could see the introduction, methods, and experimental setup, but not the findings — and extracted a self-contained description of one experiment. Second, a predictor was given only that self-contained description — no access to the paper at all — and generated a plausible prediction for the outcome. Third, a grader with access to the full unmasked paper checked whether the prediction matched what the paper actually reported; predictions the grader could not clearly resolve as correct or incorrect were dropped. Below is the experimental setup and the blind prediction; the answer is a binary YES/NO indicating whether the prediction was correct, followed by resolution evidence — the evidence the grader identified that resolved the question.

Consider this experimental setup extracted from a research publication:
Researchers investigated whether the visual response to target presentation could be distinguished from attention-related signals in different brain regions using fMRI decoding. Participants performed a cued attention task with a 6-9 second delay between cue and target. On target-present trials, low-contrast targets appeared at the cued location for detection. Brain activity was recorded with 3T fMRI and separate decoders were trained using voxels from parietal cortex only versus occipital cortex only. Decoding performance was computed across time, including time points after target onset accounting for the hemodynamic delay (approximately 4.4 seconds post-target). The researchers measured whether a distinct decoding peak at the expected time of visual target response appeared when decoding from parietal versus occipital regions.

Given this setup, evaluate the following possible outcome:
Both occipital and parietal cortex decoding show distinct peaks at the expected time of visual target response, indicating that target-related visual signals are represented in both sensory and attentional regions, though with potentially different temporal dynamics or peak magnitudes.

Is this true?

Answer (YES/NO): NO